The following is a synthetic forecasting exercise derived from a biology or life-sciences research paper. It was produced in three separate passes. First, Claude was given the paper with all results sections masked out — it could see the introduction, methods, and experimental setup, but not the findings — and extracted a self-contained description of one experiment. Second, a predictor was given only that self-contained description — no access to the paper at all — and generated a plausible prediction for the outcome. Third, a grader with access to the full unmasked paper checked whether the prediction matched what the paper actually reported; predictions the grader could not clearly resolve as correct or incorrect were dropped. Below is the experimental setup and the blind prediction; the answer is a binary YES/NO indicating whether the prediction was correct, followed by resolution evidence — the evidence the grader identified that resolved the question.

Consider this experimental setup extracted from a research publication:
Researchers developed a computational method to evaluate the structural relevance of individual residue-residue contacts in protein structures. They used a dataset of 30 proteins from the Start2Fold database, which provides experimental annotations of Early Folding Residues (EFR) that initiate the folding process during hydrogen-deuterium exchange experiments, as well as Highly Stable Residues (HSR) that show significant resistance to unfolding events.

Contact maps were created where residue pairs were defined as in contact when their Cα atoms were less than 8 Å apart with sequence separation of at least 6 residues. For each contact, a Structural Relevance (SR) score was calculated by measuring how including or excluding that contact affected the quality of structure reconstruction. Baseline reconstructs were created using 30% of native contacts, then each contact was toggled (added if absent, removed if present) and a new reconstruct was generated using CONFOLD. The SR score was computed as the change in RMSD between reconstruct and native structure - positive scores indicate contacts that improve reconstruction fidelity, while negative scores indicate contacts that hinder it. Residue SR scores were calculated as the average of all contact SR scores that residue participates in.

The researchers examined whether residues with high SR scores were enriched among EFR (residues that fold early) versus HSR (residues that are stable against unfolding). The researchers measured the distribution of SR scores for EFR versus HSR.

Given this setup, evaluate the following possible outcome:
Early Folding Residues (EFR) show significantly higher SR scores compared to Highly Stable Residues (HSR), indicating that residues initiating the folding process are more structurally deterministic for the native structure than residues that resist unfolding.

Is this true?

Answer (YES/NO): NO